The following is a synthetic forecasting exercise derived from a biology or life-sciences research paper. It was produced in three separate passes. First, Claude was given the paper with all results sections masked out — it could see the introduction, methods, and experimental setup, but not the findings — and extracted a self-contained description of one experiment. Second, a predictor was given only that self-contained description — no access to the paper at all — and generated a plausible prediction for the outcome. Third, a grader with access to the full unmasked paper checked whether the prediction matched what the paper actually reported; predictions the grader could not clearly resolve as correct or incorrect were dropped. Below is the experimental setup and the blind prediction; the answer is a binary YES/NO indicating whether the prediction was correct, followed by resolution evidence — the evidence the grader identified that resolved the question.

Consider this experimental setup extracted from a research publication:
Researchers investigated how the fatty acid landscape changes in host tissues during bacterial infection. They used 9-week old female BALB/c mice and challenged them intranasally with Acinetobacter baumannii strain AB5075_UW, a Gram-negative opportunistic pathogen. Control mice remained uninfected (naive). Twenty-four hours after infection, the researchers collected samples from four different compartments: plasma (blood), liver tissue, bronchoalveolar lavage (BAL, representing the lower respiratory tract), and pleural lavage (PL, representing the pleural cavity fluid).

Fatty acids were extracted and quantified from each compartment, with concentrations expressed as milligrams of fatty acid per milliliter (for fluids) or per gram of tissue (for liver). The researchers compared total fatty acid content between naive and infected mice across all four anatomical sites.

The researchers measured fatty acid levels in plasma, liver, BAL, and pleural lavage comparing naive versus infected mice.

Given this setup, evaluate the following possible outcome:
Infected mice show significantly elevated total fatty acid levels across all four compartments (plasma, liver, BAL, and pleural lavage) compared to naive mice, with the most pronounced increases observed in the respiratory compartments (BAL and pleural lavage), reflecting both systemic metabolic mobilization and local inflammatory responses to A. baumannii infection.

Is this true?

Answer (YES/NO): NO